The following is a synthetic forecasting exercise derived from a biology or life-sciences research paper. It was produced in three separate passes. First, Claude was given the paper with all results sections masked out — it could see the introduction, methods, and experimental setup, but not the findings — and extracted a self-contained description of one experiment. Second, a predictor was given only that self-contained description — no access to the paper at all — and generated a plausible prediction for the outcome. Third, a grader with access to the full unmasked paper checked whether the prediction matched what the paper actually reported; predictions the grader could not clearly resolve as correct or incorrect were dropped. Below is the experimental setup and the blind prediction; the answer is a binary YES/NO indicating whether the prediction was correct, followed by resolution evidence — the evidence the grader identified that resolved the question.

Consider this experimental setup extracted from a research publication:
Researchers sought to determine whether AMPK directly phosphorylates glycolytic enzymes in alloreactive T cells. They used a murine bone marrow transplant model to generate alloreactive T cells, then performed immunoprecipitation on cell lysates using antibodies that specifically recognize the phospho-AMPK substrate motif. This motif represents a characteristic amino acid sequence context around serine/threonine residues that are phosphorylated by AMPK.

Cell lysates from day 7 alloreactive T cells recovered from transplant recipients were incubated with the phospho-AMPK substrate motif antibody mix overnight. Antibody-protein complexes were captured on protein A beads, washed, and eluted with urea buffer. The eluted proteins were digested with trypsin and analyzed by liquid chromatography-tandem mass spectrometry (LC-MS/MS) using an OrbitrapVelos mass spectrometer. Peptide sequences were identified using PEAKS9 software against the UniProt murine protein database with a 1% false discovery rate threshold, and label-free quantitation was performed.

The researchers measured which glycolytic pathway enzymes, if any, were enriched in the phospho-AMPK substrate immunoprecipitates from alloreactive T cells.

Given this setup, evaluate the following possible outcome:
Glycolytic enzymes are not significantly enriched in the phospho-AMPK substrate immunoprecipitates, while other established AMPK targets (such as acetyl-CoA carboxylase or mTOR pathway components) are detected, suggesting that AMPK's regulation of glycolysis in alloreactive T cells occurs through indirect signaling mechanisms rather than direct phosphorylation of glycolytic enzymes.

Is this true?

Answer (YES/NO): NO